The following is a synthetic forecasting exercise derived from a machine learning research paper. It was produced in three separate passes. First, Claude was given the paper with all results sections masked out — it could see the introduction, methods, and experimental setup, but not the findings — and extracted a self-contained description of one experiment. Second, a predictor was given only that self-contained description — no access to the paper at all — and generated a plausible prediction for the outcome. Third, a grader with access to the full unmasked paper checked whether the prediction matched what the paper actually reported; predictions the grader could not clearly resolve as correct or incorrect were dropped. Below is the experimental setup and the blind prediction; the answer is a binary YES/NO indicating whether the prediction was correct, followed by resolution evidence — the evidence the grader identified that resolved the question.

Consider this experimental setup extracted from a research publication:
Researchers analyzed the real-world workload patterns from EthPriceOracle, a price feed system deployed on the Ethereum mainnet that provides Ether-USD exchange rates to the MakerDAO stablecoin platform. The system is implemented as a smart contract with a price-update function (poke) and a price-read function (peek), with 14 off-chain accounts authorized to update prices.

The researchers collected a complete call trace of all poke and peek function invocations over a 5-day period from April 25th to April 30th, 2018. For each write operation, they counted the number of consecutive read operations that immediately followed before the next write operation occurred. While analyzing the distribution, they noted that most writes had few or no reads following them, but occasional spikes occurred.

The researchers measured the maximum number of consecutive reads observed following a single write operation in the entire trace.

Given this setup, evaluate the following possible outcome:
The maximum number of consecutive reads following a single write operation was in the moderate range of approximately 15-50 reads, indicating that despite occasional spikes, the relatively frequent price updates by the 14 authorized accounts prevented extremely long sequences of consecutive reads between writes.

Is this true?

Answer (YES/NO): YES